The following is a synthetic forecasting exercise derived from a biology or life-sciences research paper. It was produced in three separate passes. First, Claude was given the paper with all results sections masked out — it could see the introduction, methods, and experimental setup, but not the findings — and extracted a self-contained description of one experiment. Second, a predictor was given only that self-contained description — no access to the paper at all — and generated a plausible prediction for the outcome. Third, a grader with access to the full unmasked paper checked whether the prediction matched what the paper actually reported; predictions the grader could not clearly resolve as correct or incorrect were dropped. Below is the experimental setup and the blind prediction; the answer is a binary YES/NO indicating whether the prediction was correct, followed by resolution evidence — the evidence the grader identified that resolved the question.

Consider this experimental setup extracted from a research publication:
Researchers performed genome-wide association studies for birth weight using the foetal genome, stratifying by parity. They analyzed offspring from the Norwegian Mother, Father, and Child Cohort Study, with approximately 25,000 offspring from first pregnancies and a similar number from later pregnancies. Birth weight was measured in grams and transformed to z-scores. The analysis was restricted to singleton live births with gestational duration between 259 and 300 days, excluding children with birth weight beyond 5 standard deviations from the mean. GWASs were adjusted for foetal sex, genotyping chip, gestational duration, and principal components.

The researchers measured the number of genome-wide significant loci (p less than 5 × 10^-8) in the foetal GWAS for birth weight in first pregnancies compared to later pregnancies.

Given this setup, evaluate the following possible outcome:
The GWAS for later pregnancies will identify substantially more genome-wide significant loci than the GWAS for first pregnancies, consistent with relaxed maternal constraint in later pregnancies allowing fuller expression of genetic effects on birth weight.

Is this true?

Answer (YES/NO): NO